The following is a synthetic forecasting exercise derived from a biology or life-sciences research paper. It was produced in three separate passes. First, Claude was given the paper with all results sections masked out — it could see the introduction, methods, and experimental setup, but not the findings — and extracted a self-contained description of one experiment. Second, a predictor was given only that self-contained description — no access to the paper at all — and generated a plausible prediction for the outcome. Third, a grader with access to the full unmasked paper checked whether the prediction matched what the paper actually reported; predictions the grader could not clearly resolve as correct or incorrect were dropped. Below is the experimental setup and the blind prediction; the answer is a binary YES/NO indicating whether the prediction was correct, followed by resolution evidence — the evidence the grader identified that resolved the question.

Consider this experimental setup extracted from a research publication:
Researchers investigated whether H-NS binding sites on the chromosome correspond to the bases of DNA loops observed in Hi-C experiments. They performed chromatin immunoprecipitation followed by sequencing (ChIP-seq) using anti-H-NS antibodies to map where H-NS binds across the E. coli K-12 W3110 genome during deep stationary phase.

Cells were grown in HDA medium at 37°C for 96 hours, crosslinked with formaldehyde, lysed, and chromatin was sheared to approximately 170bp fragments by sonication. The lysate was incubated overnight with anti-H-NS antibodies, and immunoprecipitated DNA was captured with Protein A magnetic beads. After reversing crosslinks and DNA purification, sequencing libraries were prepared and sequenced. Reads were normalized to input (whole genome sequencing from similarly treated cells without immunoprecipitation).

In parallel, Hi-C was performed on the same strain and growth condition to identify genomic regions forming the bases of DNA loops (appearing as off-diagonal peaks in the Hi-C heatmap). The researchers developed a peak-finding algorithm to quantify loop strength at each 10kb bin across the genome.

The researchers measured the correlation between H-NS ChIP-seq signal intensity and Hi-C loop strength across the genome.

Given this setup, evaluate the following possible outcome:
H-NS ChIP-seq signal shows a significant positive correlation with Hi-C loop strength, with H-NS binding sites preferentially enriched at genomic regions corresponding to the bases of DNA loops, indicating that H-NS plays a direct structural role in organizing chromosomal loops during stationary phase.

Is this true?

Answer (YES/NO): YES